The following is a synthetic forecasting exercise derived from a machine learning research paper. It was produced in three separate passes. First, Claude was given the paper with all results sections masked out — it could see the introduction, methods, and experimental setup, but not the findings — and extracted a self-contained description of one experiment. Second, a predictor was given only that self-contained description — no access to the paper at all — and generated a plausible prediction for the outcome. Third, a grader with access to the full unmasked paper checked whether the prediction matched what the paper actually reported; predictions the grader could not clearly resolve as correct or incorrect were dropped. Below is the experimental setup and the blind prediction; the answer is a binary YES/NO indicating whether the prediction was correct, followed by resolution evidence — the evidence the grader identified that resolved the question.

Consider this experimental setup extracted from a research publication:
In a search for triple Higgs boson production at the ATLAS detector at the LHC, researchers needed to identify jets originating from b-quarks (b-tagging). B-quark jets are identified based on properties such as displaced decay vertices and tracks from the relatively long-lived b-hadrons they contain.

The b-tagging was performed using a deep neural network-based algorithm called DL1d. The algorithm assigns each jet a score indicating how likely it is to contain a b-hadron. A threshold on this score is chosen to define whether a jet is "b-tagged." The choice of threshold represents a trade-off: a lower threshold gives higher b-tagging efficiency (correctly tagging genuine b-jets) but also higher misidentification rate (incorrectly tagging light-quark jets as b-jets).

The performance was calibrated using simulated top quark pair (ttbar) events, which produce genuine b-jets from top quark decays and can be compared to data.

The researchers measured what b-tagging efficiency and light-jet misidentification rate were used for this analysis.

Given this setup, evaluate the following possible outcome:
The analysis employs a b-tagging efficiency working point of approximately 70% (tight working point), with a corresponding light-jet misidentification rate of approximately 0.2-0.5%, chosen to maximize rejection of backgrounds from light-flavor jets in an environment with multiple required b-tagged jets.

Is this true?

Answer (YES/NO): NO